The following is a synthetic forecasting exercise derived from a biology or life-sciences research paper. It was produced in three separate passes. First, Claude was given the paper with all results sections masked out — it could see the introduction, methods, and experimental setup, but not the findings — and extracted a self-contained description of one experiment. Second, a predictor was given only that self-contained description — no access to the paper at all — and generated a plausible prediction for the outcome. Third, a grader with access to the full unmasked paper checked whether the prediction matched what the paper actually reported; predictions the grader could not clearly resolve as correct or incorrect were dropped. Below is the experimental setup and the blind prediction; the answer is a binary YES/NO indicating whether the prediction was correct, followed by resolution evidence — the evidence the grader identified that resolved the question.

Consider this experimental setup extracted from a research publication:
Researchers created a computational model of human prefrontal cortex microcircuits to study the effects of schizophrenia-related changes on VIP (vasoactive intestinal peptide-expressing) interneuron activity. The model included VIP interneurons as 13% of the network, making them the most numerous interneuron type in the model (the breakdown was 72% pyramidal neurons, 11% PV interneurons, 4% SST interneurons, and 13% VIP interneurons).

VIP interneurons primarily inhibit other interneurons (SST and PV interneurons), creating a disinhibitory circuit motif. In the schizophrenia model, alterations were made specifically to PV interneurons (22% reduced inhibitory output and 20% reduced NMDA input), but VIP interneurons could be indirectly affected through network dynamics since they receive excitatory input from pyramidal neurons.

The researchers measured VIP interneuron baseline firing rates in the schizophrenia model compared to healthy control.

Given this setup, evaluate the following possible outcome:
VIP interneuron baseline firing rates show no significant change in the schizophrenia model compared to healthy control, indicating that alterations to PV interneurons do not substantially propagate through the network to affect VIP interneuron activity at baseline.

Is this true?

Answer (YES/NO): NO